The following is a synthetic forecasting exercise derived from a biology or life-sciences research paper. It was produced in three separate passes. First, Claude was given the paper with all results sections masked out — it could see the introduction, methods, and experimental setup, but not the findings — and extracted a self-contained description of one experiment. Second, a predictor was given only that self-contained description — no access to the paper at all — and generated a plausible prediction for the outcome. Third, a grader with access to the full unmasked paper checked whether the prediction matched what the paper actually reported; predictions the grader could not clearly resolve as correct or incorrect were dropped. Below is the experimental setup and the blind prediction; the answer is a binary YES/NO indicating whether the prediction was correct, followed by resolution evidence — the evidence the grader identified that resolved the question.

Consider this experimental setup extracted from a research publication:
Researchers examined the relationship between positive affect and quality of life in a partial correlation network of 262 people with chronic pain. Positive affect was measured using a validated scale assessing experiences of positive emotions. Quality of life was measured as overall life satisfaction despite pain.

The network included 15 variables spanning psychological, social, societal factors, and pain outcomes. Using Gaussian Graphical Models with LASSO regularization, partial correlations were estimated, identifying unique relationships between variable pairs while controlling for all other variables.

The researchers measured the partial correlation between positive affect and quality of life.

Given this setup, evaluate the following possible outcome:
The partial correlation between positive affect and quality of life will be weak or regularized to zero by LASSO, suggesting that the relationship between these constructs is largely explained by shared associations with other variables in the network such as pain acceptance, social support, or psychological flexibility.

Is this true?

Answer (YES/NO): NO